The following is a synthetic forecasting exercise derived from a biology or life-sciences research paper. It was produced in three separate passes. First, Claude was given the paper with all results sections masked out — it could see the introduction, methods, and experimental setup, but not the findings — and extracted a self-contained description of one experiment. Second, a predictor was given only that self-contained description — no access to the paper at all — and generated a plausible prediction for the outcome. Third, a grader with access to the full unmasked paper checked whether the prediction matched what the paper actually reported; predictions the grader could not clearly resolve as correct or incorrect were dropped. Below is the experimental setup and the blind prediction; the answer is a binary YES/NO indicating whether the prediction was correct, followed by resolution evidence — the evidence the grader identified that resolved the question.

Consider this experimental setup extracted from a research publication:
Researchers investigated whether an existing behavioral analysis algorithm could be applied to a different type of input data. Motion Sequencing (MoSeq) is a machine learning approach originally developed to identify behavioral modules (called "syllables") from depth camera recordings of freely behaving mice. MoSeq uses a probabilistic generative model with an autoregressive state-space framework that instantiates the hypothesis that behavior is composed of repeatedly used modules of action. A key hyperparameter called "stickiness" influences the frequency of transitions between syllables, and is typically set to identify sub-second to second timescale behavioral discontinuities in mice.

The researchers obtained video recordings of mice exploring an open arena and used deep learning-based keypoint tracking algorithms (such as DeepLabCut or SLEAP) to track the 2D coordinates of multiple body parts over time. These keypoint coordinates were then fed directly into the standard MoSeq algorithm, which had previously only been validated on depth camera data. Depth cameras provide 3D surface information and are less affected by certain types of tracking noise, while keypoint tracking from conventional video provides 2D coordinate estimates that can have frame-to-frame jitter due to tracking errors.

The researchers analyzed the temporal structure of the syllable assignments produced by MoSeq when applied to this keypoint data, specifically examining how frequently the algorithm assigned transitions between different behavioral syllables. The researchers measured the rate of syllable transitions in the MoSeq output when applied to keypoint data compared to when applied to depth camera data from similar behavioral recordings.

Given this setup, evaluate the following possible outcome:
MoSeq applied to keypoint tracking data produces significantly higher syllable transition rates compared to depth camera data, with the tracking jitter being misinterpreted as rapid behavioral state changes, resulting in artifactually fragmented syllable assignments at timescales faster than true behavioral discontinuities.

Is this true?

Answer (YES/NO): YES